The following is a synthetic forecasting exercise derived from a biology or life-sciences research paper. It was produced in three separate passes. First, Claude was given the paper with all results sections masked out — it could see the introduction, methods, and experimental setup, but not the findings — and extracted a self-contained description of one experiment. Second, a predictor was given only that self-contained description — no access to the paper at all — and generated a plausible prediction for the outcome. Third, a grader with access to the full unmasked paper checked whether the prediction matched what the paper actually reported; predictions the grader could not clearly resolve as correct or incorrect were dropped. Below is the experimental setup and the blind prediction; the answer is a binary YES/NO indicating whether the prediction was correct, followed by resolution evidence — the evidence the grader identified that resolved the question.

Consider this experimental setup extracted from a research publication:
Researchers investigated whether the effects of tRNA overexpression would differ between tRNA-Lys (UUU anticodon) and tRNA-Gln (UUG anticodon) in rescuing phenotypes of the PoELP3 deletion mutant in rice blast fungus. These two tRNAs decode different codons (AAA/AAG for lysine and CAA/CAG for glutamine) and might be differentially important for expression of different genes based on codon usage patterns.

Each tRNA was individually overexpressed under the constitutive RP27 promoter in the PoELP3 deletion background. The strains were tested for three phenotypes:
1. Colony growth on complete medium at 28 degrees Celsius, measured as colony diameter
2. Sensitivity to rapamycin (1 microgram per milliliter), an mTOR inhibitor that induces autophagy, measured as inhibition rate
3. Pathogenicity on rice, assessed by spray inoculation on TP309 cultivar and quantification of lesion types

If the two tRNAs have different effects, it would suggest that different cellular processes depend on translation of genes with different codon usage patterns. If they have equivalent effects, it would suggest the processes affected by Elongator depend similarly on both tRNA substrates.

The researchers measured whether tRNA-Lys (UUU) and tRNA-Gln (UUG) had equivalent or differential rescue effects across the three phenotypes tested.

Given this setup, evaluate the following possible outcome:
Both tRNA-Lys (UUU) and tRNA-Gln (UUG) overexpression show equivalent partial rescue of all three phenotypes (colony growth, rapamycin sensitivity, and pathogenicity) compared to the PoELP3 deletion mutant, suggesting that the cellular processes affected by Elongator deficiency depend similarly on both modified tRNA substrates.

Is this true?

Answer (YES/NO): YES